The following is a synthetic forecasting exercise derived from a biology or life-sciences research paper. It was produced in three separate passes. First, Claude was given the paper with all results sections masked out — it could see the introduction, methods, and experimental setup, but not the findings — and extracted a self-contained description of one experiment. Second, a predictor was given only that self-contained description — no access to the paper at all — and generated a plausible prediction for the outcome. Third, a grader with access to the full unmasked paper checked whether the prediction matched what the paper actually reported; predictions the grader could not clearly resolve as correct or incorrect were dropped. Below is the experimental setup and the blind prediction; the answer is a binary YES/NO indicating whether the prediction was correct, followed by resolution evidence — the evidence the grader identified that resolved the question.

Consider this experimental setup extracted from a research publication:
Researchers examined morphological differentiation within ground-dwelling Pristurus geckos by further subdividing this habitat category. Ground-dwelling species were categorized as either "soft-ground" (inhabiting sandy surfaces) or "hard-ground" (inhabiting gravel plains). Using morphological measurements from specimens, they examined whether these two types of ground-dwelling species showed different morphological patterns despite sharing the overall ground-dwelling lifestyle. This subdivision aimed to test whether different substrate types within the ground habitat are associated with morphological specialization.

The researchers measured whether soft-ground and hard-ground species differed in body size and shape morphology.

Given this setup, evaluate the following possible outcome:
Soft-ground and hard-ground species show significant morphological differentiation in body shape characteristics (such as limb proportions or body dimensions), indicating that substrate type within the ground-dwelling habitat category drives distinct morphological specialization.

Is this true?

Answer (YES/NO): YES